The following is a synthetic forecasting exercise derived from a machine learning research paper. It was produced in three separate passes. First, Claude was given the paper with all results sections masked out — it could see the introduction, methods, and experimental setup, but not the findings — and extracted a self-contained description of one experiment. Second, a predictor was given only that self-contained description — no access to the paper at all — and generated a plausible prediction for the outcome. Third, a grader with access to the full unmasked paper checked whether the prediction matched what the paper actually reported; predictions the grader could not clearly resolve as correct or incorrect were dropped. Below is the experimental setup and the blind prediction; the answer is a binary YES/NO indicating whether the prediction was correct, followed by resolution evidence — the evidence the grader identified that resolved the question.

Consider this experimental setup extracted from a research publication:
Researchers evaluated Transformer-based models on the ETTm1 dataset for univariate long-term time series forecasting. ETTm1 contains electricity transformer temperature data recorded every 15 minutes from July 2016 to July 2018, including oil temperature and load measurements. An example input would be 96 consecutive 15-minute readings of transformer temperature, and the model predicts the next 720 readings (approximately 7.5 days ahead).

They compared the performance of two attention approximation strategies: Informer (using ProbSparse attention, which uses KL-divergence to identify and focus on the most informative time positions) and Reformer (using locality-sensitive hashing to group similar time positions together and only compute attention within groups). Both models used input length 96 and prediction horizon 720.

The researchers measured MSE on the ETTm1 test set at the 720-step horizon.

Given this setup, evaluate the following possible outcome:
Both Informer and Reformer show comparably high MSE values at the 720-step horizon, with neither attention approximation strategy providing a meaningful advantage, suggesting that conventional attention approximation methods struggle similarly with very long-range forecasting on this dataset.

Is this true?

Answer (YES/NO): NO